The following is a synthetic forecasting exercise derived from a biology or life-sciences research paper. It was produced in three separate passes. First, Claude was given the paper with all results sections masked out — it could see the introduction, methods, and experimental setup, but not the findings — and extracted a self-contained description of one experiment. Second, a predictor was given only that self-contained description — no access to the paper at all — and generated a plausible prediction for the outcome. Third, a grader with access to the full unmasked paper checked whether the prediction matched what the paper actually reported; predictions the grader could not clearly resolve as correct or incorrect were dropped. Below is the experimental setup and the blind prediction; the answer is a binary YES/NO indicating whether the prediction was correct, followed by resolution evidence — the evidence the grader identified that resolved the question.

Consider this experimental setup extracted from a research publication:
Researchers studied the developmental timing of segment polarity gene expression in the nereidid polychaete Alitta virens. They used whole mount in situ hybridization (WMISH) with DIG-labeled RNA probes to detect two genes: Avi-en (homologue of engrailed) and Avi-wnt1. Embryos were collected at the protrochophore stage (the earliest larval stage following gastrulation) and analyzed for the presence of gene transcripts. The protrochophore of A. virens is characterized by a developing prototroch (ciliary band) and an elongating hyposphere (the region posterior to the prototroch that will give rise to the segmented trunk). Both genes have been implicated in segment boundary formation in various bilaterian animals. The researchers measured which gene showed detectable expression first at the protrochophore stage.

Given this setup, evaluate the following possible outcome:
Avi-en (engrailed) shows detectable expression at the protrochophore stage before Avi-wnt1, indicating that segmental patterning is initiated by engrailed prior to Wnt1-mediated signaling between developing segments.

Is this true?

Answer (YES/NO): YES